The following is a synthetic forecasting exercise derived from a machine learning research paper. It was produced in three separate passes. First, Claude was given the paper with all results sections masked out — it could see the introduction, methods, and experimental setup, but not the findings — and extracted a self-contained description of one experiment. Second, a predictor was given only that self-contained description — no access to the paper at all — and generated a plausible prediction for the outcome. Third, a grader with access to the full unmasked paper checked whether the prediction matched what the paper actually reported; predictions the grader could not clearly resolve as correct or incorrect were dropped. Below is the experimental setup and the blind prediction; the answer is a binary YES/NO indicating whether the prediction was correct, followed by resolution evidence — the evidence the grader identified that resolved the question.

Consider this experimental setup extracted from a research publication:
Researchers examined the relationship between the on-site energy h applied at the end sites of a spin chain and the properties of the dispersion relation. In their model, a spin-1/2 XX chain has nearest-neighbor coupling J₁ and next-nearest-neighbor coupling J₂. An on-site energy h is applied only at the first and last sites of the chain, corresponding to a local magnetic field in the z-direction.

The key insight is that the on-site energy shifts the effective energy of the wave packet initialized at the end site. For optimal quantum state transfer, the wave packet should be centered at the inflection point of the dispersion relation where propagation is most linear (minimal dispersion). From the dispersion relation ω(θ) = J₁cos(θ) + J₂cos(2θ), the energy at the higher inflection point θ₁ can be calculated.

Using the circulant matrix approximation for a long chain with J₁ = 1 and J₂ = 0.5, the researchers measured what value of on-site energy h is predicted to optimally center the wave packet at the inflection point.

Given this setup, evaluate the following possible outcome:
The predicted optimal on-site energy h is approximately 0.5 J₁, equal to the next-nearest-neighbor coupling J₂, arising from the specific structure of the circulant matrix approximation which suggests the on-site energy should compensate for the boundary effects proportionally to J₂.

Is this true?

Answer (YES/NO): NO